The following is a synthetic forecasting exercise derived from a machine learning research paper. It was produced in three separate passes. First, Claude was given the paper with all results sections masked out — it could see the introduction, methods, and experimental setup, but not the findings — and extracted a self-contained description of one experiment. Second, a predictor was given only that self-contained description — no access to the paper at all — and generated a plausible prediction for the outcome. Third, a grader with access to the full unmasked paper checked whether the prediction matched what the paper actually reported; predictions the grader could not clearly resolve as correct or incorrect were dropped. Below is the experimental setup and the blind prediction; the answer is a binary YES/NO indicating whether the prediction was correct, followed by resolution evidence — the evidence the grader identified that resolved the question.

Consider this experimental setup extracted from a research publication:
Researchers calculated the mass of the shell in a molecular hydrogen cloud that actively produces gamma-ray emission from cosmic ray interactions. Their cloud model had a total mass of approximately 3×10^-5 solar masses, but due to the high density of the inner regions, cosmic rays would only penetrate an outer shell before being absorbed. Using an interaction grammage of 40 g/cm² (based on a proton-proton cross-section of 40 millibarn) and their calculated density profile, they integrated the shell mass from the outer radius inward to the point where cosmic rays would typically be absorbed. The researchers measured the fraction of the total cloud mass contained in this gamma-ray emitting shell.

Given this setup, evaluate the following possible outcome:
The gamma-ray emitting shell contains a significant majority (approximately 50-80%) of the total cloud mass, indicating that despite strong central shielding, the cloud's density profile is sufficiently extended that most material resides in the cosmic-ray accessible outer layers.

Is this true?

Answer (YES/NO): NO